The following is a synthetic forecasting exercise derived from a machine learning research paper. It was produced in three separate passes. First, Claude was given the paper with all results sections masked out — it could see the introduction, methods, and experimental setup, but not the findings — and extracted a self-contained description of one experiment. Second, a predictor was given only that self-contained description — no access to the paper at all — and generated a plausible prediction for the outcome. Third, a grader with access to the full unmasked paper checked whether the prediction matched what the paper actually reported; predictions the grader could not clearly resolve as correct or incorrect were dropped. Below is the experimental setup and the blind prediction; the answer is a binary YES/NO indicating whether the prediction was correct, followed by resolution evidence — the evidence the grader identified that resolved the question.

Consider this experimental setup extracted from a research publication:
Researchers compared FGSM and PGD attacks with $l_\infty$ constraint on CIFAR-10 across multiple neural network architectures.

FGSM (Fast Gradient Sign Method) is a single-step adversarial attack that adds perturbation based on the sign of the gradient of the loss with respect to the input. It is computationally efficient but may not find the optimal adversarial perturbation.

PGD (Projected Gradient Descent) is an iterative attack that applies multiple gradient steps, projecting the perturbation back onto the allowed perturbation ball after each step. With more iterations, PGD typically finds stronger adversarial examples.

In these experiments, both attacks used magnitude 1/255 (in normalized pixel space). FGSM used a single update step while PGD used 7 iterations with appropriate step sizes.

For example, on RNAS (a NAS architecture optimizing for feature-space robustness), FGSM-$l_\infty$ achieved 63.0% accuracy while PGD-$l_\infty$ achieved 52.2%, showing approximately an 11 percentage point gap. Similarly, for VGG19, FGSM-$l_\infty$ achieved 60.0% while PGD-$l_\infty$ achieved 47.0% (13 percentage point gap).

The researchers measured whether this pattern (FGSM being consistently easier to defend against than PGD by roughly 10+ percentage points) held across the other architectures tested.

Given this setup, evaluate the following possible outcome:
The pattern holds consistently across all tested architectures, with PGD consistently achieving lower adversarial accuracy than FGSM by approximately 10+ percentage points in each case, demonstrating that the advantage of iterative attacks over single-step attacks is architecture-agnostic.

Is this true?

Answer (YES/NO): YES